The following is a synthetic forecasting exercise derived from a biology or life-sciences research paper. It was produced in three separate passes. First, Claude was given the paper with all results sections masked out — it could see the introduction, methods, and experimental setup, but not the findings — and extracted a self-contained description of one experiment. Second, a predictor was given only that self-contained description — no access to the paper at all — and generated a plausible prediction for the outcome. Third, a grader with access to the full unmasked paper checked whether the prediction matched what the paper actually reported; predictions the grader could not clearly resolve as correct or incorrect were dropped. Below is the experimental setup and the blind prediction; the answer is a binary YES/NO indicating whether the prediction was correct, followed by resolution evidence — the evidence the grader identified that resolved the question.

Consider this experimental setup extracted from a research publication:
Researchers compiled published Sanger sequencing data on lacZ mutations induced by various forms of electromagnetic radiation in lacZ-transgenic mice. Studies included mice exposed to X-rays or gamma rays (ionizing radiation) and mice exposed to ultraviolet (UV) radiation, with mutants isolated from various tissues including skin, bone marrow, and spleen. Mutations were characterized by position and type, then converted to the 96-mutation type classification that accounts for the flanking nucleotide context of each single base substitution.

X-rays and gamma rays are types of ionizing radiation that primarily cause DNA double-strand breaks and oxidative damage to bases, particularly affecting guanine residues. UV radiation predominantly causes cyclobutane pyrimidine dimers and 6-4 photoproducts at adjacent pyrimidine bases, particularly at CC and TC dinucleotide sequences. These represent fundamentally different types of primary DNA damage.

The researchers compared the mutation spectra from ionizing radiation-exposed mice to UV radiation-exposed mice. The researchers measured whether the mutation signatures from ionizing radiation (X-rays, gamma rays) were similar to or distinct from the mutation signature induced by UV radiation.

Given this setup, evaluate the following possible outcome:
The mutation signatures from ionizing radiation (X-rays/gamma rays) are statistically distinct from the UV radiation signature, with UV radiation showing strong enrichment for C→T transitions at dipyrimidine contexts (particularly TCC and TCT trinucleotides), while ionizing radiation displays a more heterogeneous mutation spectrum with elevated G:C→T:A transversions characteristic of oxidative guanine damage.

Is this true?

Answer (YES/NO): NO